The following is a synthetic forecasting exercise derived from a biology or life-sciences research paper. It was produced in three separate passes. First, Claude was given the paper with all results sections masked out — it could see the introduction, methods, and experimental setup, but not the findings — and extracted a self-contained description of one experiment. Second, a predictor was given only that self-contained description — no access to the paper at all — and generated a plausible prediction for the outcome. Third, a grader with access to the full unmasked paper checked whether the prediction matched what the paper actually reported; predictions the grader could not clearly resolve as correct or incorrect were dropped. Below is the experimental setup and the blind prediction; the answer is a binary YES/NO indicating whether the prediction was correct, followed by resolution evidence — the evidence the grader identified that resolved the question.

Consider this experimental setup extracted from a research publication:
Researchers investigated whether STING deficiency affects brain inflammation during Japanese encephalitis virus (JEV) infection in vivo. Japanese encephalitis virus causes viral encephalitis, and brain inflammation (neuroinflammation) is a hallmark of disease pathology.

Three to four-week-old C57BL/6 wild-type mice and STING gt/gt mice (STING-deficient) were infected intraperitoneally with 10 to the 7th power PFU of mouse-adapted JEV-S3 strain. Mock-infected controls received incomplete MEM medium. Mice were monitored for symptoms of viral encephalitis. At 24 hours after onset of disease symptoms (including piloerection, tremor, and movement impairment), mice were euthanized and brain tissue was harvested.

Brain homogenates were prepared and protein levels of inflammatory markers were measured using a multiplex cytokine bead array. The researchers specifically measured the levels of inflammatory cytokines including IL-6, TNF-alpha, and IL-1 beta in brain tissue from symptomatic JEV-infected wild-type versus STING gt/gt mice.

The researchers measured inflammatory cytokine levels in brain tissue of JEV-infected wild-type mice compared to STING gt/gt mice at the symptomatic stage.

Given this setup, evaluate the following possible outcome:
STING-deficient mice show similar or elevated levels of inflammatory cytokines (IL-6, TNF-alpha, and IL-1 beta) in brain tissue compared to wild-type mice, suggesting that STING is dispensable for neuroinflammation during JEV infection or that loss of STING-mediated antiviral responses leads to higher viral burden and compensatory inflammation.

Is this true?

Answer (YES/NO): NO